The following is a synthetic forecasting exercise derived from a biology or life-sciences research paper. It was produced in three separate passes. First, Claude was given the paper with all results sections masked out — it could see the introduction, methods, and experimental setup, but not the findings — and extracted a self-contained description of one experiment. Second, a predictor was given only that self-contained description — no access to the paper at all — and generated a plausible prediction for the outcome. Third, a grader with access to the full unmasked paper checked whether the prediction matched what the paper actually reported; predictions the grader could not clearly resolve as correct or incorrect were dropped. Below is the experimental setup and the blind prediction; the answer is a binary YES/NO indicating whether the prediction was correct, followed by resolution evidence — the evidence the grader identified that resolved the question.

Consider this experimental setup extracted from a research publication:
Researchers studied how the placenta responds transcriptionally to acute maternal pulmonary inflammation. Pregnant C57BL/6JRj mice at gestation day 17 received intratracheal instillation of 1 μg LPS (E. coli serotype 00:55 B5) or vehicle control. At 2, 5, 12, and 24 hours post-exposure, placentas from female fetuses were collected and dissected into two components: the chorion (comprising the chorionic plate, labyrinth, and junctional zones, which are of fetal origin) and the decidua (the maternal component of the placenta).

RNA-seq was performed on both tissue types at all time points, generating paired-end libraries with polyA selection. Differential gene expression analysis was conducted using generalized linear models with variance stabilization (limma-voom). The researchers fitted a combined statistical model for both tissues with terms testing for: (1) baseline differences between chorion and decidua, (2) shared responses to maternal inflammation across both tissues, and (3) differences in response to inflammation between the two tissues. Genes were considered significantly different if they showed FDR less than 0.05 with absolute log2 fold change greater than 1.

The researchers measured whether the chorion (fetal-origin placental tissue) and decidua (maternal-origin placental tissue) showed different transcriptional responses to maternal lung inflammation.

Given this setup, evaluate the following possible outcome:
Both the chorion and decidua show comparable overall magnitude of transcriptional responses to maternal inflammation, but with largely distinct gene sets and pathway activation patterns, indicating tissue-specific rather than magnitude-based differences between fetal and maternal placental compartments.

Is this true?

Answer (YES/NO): NO